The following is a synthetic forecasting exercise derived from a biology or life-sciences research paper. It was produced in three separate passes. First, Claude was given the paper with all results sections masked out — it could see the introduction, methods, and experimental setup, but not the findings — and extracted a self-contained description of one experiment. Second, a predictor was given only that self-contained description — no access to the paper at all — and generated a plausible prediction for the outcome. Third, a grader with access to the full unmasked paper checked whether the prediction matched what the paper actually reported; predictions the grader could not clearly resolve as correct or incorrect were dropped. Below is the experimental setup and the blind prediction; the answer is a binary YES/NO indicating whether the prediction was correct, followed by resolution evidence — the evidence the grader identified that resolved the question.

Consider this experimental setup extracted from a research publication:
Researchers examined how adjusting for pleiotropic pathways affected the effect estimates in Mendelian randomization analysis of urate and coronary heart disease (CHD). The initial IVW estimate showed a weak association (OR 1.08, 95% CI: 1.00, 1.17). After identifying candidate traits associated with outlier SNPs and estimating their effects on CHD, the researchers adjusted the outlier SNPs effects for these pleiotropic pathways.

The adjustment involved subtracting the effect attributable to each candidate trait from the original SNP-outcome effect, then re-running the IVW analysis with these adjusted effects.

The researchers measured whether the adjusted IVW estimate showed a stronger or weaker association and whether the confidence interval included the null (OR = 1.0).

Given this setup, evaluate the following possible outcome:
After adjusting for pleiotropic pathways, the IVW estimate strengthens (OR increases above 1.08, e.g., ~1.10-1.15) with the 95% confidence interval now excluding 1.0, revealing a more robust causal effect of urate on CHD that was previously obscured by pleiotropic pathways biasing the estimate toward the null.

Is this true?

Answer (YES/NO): NO